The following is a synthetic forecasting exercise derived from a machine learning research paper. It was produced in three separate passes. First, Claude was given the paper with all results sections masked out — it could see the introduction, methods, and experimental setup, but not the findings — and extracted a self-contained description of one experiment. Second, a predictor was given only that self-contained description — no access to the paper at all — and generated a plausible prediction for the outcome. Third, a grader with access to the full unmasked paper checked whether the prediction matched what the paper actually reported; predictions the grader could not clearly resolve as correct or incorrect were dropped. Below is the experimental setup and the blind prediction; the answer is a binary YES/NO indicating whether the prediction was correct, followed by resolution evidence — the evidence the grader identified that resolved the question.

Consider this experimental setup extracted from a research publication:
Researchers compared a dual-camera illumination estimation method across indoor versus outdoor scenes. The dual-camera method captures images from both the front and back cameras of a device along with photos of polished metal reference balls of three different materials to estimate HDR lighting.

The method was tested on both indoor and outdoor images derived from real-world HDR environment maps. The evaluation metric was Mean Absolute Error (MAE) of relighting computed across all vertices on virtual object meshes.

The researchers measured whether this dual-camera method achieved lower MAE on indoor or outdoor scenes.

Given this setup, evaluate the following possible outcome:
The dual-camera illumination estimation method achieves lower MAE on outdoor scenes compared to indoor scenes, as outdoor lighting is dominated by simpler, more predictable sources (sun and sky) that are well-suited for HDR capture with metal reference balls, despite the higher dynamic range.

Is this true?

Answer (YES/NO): YES